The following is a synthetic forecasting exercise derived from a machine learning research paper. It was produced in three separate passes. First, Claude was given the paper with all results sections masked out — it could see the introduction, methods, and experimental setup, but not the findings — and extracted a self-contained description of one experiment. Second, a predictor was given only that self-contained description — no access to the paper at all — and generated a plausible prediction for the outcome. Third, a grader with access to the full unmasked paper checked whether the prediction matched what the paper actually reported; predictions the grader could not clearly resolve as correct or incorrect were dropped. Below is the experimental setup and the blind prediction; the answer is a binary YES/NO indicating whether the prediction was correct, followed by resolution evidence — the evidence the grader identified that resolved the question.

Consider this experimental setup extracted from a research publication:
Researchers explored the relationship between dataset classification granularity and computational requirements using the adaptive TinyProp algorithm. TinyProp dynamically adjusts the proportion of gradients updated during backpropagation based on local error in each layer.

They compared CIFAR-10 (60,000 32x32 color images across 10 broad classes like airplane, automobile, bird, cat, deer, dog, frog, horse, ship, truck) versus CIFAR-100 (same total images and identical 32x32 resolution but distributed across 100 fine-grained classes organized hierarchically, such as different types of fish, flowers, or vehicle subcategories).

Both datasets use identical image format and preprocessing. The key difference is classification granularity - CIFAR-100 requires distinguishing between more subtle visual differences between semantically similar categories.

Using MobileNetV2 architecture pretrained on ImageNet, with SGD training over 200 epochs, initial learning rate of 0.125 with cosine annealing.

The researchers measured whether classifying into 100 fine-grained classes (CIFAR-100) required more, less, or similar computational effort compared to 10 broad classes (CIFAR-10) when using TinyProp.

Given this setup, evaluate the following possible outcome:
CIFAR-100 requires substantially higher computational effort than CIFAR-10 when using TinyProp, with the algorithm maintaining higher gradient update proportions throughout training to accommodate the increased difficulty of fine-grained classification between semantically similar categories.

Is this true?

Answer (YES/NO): NO